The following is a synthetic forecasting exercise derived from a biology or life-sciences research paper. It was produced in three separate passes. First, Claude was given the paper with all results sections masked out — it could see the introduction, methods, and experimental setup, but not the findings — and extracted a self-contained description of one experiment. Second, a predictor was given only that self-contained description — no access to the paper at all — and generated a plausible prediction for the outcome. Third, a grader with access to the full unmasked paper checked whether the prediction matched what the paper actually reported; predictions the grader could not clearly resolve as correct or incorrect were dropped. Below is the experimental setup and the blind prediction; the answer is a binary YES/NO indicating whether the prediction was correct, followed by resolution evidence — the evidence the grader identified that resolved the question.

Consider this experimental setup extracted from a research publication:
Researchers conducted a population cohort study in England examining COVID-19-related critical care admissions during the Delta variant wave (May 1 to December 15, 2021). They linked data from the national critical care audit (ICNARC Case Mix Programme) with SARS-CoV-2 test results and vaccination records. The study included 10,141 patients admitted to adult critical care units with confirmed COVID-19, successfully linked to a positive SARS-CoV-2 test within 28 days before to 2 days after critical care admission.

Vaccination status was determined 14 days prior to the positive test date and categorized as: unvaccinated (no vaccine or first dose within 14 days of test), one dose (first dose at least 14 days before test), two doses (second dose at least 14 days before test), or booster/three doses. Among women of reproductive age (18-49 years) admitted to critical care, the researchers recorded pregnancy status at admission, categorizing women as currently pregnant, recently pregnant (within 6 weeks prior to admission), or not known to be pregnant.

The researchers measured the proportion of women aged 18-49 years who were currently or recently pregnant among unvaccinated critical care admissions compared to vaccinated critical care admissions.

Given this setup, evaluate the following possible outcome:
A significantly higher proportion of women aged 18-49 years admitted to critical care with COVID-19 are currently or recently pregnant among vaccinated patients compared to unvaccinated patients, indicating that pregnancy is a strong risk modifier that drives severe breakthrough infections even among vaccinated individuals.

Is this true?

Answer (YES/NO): NO